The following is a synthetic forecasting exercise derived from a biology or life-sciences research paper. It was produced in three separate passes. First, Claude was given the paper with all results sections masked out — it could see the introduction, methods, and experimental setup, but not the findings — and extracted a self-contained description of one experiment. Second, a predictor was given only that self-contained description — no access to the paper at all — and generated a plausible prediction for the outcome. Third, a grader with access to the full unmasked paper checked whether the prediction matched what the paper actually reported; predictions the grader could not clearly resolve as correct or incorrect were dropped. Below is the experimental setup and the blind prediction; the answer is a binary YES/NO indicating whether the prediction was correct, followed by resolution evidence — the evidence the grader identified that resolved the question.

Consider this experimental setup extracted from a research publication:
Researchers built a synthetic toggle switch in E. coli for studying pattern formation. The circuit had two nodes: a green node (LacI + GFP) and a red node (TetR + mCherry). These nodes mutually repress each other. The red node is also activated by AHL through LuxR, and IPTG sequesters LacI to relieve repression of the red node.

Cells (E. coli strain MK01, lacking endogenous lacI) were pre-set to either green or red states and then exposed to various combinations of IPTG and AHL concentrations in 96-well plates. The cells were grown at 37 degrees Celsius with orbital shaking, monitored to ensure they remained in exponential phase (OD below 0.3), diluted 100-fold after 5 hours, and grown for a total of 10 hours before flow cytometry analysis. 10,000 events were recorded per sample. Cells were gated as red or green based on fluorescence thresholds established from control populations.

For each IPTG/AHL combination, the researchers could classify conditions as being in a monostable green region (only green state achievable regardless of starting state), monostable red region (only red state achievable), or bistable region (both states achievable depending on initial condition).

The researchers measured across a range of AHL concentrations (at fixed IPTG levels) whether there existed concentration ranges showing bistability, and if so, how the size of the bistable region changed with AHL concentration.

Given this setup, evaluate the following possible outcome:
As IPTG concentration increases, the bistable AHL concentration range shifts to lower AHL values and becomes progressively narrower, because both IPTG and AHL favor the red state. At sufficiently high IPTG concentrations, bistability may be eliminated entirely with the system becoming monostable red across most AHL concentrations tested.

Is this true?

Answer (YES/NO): NO